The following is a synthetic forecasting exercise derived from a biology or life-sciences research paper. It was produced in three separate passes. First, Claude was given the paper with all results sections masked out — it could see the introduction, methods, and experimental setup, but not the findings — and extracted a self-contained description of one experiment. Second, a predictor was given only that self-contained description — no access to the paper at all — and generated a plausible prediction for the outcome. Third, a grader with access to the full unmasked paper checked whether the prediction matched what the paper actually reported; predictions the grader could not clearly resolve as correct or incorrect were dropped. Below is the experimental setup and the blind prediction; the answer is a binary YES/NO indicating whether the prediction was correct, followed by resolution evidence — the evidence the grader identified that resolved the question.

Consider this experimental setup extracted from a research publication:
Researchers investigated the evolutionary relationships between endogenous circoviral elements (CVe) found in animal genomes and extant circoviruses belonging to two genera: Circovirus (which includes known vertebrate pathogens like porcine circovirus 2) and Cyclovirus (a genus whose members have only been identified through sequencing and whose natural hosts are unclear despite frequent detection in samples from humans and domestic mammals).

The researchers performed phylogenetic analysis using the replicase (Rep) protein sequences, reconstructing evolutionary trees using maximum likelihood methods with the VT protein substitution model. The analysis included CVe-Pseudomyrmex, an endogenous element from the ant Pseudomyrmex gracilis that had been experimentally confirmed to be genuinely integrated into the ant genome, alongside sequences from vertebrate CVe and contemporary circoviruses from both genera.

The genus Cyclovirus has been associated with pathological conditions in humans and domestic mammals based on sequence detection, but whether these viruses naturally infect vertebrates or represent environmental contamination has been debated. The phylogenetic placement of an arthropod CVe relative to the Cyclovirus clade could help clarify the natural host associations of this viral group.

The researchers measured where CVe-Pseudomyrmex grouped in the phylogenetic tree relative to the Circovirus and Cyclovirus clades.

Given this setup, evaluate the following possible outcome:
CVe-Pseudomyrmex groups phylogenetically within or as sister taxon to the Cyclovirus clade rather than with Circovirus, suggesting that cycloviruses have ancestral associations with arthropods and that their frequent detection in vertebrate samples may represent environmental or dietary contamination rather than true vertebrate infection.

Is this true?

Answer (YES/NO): YES